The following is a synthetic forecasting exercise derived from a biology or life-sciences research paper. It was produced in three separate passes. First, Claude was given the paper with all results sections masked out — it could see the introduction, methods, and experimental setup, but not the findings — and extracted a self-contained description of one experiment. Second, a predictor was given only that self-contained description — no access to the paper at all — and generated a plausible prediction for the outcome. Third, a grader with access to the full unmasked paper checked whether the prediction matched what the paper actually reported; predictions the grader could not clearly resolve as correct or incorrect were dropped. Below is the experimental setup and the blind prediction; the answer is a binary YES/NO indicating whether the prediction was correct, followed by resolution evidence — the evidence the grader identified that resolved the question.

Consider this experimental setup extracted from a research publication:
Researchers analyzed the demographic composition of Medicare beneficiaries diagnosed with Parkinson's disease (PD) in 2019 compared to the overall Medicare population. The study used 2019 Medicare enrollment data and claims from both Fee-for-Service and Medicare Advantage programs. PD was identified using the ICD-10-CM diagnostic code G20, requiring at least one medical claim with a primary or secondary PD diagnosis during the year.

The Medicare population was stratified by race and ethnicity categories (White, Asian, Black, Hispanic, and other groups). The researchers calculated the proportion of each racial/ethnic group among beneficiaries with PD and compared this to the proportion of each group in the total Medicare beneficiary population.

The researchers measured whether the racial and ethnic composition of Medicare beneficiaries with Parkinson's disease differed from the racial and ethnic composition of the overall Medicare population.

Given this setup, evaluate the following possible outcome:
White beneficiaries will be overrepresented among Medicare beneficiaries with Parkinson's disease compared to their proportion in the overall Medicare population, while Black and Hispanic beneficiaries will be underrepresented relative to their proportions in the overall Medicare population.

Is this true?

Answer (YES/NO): YES